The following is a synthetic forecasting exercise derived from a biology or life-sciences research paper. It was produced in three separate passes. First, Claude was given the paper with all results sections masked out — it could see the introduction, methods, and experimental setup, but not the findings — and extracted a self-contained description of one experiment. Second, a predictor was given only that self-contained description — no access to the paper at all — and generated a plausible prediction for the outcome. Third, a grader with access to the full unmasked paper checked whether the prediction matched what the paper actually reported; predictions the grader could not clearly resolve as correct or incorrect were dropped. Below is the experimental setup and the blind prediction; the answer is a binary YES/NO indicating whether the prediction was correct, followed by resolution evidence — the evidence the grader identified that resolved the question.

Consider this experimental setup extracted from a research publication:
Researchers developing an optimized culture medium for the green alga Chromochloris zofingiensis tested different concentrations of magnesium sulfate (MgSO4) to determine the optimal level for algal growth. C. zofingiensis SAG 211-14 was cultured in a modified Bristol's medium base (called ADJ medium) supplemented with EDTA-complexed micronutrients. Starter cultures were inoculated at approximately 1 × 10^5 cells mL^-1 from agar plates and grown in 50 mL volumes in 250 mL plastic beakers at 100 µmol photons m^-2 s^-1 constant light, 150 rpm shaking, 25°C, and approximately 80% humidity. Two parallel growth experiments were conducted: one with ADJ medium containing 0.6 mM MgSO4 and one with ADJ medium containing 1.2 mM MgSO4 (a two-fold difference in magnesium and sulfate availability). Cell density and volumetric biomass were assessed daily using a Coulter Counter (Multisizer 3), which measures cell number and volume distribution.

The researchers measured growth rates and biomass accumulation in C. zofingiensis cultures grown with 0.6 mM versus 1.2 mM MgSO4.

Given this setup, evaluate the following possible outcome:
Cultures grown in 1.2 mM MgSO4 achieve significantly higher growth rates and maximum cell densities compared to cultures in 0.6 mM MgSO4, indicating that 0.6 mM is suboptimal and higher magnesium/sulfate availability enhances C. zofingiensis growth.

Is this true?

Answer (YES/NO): NO